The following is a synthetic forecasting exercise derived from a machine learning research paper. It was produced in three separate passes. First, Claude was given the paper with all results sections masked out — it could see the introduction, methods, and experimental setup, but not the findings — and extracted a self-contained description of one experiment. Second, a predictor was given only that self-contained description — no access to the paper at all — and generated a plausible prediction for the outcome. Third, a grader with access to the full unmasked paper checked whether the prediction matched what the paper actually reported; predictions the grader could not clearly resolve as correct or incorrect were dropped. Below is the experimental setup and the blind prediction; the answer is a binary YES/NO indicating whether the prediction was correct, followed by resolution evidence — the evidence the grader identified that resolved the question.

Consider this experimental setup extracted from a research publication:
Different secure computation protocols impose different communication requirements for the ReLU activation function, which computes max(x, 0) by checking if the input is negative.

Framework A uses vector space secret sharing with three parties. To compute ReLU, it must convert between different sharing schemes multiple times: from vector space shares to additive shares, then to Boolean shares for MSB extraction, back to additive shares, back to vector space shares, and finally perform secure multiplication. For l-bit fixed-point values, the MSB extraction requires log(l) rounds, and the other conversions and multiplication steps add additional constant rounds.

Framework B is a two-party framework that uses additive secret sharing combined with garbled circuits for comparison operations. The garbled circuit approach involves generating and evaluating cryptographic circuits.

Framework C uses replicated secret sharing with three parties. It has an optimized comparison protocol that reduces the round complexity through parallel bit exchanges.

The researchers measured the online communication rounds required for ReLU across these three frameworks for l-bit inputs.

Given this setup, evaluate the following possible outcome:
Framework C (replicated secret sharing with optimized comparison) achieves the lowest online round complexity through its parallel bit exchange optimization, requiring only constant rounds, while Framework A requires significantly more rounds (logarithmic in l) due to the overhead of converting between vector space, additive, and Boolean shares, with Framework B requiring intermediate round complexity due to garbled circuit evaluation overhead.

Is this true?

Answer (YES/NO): NO